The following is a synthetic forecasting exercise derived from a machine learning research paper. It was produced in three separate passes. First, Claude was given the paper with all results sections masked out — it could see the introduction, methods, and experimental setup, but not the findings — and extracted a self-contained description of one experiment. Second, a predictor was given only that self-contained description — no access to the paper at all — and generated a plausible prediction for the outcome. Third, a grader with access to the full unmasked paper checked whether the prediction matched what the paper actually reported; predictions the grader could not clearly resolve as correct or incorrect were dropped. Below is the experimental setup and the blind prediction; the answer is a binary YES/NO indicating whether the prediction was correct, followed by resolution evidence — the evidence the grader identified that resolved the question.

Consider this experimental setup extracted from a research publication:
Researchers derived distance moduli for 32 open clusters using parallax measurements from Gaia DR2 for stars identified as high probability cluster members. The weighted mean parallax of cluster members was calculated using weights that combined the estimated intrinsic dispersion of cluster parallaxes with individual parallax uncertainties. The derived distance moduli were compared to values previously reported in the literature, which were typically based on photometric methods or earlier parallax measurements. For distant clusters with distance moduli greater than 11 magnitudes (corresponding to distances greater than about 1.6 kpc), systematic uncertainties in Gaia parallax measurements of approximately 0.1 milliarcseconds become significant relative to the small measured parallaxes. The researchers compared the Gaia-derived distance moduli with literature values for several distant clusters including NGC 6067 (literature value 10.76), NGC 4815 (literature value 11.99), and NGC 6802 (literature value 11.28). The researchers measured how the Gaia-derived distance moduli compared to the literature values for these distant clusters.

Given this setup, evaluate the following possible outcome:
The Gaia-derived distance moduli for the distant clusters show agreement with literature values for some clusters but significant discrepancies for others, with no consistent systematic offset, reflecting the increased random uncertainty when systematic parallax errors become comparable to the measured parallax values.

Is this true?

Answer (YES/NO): NO